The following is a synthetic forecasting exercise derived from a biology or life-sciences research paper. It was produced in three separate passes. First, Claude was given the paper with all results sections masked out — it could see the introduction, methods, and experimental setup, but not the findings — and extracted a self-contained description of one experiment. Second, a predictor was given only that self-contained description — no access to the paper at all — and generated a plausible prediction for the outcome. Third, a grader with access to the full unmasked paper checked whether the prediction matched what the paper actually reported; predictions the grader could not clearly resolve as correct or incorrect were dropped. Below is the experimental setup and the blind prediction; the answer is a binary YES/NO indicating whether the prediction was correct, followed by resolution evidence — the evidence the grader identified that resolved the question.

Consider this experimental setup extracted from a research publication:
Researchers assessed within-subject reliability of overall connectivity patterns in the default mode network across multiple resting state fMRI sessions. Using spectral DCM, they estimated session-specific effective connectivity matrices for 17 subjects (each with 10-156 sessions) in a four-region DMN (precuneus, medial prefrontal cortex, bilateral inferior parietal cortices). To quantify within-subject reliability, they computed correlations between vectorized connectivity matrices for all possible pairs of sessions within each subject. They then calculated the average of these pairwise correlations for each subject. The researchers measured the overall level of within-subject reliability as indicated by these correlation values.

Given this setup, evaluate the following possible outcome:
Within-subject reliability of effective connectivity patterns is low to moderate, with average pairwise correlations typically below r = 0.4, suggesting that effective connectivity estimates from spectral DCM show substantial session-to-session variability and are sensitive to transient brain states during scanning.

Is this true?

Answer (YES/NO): YES